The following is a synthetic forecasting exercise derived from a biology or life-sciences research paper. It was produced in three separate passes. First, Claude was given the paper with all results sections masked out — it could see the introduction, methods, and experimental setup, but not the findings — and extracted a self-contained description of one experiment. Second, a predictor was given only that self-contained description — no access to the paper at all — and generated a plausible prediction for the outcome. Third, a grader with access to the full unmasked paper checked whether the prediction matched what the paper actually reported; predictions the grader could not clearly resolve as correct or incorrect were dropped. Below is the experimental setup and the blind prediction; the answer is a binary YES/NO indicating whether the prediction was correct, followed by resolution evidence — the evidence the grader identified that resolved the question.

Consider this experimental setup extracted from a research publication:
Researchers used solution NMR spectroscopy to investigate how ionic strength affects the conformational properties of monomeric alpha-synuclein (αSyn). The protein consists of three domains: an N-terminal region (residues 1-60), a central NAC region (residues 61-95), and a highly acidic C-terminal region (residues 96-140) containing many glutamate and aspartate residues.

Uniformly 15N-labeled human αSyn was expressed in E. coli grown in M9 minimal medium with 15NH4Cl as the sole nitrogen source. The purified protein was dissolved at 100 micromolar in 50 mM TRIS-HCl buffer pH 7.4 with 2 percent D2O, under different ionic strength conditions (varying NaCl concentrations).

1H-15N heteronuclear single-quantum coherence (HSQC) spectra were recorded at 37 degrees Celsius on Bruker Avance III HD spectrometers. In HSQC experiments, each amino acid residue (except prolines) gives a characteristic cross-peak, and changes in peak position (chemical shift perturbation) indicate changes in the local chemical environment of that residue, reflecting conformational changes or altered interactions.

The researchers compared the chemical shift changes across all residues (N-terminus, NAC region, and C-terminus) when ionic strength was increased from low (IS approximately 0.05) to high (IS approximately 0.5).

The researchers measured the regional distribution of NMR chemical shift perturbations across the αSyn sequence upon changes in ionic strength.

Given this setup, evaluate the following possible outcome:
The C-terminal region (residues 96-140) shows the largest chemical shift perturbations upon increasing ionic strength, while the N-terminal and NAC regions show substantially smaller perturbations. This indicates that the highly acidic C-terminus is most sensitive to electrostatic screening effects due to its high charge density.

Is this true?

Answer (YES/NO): NO